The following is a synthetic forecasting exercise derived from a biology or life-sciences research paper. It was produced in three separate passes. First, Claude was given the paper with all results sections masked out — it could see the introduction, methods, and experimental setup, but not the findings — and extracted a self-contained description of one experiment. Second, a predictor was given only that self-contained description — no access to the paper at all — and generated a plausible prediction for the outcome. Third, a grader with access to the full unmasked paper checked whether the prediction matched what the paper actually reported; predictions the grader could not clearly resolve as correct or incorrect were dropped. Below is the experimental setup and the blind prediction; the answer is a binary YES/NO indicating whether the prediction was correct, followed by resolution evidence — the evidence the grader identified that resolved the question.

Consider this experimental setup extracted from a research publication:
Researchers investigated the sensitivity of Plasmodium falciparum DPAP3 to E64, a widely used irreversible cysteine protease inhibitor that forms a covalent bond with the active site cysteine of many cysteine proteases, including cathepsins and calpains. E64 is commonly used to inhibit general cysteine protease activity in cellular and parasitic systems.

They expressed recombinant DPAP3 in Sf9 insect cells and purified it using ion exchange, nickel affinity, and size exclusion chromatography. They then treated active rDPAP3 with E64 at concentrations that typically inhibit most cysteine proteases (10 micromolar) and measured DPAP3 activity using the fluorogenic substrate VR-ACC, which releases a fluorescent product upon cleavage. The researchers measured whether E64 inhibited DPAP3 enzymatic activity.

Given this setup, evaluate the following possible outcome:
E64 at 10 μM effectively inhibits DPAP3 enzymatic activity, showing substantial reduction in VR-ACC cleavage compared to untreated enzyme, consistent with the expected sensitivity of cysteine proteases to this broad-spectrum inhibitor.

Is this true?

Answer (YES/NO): NO